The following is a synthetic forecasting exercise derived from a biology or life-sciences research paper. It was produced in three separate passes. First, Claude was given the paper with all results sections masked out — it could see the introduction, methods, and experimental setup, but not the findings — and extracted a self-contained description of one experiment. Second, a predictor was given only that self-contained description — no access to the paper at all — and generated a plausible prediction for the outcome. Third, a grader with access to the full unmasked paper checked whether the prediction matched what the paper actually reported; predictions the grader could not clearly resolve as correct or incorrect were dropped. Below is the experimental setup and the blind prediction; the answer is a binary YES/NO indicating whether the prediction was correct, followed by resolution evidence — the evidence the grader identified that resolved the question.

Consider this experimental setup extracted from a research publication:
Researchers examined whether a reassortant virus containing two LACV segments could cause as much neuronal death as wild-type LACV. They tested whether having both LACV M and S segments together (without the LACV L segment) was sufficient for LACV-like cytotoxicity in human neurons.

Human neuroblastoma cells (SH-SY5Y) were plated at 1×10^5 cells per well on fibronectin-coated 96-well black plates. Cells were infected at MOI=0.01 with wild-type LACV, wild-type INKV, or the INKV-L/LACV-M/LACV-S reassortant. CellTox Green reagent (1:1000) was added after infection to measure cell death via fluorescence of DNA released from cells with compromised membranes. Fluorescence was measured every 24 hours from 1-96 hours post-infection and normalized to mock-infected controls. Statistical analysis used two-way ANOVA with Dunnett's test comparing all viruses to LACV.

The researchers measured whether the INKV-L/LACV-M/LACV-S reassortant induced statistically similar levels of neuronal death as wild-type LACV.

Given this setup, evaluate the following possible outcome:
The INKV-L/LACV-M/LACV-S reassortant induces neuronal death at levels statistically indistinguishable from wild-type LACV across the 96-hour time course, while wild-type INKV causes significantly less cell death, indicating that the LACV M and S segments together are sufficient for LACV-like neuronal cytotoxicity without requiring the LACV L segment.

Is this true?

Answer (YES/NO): YES